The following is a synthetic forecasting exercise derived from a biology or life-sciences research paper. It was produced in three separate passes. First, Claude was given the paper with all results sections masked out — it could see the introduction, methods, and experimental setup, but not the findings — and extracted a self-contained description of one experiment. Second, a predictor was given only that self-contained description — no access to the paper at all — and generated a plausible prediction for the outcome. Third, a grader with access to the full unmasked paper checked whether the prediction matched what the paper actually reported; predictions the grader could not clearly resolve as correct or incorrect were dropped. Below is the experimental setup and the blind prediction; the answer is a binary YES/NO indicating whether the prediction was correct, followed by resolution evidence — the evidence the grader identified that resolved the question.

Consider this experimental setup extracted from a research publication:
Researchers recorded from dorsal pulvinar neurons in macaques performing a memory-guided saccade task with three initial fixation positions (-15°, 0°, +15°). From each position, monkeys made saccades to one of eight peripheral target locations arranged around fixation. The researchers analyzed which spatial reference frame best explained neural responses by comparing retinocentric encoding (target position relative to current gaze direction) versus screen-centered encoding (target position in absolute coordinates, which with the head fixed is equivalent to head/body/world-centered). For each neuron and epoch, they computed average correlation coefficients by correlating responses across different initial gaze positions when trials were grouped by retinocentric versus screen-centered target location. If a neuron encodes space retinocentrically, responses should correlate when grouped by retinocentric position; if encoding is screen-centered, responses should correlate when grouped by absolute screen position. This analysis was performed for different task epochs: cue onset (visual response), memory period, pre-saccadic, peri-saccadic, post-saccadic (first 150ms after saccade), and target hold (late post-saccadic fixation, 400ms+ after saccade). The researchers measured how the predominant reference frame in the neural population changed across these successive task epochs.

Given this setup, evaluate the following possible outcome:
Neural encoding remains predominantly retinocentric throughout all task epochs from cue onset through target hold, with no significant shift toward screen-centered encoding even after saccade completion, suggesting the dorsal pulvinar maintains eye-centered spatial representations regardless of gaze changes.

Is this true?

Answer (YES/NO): NO